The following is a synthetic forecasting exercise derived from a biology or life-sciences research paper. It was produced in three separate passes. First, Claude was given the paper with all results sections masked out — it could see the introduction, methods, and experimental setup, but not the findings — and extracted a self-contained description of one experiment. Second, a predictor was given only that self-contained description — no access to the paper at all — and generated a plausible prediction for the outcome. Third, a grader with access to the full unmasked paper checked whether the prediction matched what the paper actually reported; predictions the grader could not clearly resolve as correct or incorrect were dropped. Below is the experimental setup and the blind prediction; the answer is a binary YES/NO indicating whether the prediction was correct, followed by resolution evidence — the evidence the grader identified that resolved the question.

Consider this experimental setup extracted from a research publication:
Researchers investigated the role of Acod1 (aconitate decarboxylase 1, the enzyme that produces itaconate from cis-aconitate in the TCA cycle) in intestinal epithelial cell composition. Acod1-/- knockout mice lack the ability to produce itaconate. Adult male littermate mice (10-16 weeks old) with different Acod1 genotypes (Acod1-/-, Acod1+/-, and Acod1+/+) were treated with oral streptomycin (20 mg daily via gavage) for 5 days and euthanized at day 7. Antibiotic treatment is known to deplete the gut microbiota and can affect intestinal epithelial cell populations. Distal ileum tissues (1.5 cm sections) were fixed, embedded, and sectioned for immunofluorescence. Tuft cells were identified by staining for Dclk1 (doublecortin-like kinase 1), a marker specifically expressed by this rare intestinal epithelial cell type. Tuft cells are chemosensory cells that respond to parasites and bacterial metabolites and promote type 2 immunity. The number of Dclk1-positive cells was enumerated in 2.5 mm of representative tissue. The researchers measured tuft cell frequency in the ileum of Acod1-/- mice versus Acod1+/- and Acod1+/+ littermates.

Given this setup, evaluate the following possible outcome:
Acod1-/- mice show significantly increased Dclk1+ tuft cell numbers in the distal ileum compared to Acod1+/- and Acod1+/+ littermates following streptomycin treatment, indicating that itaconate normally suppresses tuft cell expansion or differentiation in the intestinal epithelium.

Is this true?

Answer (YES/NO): NO